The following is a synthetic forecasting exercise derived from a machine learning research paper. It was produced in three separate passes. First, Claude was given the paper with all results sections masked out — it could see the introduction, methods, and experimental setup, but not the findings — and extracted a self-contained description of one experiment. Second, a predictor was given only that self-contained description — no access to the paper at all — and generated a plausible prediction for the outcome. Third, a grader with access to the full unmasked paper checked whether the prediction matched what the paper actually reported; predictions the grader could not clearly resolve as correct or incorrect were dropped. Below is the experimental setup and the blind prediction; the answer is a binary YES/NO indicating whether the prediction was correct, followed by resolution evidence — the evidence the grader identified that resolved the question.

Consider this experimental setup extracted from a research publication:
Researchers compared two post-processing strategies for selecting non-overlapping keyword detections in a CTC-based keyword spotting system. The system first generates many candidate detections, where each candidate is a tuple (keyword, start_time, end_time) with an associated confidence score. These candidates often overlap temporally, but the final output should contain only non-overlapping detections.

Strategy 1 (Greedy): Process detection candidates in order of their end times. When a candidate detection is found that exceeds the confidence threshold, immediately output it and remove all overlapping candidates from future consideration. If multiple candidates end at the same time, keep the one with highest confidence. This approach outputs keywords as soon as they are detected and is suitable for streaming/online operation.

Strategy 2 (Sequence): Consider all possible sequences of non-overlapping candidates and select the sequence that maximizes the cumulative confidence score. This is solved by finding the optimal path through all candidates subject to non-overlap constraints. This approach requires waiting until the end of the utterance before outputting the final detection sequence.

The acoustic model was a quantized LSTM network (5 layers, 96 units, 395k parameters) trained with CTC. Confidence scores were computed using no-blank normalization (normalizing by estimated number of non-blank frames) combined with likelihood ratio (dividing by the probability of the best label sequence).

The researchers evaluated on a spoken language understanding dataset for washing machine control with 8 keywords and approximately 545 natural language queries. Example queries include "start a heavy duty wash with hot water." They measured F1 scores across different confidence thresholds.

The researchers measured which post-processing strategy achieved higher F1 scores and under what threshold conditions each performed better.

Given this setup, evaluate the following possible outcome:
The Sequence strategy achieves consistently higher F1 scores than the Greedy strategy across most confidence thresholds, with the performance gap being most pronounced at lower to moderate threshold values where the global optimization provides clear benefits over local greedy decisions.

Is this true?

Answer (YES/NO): NO